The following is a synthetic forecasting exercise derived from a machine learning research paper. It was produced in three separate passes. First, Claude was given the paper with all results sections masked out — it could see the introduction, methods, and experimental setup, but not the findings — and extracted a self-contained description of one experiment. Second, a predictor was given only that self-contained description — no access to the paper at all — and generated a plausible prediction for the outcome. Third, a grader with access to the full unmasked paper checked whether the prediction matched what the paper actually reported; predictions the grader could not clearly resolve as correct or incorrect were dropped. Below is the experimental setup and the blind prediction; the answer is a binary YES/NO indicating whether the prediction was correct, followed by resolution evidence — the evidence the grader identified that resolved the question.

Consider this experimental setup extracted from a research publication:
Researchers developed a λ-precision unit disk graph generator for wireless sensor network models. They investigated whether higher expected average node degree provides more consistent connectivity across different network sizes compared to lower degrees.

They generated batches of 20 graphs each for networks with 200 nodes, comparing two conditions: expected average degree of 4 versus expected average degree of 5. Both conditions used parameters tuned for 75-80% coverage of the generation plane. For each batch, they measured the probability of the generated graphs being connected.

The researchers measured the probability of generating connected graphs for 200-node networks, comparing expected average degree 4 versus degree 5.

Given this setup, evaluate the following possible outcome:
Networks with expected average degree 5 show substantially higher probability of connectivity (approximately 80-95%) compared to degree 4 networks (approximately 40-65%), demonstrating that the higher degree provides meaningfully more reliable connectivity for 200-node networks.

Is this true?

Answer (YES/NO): NO